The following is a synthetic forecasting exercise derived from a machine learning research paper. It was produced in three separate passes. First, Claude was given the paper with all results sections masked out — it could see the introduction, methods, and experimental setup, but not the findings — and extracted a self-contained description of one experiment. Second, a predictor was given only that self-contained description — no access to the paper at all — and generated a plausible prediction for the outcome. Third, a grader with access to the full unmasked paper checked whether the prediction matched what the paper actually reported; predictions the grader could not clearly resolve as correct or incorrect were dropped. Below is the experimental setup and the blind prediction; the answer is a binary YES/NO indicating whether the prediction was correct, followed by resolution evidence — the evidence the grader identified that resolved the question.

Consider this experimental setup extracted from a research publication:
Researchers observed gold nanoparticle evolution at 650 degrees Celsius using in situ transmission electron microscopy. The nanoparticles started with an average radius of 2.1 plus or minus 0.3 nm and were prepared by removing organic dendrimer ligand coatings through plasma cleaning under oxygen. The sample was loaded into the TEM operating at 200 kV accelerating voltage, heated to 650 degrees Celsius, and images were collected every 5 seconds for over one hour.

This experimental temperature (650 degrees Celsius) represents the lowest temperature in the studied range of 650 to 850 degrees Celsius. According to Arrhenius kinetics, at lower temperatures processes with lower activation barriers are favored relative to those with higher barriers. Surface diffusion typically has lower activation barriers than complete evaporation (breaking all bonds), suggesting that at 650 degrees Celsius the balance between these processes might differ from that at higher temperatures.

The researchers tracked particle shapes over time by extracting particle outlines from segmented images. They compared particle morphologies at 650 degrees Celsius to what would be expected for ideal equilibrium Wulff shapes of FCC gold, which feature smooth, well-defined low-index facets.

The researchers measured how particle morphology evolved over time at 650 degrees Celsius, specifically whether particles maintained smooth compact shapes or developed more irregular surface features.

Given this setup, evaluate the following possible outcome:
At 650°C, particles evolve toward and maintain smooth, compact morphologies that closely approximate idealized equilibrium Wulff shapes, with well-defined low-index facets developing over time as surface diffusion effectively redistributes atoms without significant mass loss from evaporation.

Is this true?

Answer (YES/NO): NO